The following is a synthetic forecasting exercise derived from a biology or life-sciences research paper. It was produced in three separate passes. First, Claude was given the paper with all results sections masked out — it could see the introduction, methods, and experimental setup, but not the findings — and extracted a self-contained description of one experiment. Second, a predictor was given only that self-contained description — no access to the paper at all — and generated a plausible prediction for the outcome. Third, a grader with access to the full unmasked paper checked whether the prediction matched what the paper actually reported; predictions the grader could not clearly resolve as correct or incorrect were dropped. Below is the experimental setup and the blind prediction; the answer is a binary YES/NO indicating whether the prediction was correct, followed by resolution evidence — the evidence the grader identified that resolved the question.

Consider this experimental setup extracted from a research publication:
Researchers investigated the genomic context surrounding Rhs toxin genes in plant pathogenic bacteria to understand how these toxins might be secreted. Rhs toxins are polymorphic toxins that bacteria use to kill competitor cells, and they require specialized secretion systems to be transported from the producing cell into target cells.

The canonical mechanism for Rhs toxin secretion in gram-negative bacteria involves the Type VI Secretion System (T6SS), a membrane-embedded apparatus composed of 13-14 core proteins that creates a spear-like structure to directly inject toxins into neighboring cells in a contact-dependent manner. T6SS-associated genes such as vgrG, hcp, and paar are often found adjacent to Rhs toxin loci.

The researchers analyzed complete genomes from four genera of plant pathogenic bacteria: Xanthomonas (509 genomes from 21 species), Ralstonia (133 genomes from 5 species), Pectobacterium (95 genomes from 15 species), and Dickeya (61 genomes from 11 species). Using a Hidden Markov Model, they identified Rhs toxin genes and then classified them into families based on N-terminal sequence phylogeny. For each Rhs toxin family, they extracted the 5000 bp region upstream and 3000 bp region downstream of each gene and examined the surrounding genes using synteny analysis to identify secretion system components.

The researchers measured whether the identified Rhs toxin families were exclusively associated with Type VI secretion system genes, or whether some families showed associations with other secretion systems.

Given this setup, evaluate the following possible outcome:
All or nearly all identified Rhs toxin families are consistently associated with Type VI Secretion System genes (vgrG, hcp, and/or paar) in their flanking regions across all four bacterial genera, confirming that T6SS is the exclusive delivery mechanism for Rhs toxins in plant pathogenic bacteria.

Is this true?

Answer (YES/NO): NO